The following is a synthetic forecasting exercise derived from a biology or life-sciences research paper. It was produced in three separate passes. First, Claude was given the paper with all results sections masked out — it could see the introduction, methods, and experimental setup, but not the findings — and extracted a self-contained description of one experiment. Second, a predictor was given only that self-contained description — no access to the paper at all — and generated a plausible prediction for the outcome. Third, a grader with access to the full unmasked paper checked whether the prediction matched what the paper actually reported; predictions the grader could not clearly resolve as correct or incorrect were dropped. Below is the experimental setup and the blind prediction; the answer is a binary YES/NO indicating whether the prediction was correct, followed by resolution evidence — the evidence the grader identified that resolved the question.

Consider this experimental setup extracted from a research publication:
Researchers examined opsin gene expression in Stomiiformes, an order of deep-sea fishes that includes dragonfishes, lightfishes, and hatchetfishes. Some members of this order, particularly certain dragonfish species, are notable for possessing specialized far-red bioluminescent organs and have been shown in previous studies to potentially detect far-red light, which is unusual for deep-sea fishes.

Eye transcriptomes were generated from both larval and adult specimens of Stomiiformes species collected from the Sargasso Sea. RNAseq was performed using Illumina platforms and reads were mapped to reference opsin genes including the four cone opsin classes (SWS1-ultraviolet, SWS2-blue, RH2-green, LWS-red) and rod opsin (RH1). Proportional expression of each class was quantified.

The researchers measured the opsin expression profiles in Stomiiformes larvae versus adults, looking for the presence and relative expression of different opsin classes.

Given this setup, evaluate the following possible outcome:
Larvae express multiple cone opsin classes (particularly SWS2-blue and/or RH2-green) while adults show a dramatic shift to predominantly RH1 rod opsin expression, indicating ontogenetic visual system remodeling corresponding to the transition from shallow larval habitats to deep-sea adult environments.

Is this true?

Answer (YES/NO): NO